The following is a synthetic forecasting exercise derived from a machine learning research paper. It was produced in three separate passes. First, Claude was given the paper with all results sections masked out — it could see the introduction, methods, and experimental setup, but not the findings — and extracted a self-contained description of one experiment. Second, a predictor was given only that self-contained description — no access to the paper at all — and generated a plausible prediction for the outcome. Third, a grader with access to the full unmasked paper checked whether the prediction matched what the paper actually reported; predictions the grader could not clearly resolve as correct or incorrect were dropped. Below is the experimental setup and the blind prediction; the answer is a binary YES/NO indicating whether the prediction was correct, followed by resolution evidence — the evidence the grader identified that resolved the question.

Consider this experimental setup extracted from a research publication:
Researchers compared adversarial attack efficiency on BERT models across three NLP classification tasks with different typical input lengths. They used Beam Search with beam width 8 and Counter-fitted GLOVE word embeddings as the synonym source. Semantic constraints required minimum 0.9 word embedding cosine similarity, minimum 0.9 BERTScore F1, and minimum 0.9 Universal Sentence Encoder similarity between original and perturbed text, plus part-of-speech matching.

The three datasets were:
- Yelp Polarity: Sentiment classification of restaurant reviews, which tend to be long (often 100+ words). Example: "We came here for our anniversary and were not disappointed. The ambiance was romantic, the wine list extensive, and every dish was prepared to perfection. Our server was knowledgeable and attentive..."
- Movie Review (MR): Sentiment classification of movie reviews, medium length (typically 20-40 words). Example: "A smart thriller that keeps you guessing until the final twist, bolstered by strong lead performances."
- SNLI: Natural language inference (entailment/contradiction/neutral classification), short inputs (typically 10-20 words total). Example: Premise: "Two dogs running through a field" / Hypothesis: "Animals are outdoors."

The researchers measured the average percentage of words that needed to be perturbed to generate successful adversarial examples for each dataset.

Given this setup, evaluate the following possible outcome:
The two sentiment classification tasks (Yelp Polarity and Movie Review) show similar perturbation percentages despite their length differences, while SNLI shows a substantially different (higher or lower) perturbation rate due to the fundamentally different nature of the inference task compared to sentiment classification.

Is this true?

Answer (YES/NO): NO